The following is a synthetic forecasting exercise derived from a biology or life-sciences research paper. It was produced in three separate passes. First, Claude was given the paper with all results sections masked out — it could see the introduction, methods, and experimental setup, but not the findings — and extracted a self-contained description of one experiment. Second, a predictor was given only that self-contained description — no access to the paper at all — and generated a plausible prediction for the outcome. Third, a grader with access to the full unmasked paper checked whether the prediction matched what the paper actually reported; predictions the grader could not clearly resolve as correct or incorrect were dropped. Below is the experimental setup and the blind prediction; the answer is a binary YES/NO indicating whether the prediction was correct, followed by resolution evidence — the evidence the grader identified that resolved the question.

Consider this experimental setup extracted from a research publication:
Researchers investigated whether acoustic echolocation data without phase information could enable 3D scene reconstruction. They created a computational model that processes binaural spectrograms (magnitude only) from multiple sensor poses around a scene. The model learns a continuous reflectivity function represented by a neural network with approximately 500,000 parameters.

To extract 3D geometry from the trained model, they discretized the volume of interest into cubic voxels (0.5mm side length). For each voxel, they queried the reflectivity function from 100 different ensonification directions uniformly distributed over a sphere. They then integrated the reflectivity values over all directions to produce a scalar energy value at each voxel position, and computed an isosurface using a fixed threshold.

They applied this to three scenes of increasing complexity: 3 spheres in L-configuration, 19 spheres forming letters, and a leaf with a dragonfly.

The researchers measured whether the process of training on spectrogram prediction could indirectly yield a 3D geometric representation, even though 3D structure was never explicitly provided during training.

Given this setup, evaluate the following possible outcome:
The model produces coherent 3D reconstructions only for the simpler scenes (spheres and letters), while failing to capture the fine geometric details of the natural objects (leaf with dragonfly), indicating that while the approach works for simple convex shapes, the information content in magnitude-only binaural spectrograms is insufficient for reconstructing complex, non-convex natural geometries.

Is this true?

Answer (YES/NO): NO